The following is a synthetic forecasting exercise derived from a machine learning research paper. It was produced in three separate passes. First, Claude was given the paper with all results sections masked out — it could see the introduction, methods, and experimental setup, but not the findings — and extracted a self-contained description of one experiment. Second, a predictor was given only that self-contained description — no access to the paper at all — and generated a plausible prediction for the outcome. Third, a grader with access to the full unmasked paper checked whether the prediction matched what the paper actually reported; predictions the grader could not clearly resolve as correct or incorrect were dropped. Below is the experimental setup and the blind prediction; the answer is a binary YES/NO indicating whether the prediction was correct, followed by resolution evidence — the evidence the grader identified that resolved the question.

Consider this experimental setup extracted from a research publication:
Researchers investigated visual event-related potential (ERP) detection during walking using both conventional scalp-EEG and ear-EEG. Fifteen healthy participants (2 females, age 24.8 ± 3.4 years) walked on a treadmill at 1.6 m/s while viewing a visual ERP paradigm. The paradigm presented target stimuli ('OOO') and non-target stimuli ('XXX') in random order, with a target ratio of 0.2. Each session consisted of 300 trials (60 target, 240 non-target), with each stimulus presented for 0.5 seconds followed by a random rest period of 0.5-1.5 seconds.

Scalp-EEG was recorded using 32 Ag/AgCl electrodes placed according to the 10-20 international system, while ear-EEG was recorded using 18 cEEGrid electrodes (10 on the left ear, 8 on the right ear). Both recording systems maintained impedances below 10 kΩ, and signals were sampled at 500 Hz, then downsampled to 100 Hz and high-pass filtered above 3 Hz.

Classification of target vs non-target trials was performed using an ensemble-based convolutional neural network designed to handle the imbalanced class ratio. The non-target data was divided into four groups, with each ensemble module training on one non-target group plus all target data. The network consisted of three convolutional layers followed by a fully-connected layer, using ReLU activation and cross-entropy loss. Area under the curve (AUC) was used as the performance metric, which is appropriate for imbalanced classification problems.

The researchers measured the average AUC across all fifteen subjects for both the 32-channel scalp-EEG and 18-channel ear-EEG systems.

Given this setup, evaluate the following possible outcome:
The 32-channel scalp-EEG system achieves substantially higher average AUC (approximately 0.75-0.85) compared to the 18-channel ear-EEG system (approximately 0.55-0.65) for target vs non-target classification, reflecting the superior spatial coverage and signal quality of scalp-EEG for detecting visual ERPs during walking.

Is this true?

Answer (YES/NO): NO